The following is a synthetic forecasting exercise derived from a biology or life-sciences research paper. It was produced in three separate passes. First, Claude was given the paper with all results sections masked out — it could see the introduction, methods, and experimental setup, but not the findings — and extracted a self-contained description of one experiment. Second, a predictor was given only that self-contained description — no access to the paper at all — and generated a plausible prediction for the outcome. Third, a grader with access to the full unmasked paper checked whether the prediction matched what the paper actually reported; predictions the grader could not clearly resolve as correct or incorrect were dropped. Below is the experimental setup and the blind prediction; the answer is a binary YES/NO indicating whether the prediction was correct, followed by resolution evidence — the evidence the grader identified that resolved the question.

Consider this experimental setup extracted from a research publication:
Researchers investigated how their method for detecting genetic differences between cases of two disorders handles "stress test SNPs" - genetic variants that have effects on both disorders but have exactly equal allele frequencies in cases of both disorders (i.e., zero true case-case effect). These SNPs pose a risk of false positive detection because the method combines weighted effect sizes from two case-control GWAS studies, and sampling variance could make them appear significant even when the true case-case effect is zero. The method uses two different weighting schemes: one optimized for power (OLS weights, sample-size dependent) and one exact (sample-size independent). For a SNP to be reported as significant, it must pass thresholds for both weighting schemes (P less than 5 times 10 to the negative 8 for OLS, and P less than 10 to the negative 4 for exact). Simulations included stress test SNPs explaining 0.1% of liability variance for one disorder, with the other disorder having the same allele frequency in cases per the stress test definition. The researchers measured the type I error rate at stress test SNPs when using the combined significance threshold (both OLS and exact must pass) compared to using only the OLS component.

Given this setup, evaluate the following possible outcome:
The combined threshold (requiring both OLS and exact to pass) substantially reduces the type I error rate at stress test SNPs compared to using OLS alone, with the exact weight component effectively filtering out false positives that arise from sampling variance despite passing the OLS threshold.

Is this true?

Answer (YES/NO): YES